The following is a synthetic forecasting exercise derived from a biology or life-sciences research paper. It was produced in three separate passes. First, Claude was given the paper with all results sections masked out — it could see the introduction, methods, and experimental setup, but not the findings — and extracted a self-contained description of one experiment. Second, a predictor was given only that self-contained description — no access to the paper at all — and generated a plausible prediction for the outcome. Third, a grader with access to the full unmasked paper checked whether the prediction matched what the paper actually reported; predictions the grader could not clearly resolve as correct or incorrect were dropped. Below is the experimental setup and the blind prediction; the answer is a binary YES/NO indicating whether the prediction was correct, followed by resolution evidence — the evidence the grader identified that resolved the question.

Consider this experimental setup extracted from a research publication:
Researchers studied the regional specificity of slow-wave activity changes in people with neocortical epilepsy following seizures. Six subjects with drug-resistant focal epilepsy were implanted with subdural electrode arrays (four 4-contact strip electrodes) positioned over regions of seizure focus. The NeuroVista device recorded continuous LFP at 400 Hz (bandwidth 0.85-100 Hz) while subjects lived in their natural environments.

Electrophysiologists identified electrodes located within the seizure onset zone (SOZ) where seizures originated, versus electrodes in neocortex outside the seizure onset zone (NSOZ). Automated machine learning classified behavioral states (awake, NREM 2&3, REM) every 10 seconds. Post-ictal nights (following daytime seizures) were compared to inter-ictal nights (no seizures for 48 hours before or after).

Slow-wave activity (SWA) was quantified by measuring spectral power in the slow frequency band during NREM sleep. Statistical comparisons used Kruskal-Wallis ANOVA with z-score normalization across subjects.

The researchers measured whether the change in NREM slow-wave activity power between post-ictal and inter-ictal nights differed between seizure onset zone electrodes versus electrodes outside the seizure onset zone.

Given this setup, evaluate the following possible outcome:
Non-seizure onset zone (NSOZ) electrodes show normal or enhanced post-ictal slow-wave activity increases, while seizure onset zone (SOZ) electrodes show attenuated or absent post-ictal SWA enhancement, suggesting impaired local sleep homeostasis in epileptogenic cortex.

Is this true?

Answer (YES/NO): NO